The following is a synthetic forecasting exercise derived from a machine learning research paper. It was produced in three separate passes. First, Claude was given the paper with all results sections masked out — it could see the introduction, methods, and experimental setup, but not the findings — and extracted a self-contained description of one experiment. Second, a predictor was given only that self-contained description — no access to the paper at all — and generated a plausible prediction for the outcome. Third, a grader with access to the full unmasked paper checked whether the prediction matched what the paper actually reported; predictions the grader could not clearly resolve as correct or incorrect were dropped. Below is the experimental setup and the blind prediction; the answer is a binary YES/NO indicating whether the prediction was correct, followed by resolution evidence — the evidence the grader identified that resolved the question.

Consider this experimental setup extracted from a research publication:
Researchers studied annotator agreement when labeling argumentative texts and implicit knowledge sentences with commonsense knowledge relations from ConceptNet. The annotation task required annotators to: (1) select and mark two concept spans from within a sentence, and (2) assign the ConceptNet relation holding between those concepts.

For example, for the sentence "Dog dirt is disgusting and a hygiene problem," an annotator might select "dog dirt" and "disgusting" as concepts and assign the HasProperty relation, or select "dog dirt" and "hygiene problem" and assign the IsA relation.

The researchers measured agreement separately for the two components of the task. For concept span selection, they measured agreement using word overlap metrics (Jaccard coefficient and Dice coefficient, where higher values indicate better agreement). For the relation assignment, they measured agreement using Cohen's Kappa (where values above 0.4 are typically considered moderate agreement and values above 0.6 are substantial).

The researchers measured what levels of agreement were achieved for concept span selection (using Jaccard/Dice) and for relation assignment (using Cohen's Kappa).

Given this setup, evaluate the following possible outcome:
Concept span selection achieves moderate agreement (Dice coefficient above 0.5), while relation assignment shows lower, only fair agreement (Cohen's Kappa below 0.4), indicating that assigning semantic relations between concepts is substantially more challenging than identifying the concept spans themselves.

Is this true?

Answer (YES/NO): NO